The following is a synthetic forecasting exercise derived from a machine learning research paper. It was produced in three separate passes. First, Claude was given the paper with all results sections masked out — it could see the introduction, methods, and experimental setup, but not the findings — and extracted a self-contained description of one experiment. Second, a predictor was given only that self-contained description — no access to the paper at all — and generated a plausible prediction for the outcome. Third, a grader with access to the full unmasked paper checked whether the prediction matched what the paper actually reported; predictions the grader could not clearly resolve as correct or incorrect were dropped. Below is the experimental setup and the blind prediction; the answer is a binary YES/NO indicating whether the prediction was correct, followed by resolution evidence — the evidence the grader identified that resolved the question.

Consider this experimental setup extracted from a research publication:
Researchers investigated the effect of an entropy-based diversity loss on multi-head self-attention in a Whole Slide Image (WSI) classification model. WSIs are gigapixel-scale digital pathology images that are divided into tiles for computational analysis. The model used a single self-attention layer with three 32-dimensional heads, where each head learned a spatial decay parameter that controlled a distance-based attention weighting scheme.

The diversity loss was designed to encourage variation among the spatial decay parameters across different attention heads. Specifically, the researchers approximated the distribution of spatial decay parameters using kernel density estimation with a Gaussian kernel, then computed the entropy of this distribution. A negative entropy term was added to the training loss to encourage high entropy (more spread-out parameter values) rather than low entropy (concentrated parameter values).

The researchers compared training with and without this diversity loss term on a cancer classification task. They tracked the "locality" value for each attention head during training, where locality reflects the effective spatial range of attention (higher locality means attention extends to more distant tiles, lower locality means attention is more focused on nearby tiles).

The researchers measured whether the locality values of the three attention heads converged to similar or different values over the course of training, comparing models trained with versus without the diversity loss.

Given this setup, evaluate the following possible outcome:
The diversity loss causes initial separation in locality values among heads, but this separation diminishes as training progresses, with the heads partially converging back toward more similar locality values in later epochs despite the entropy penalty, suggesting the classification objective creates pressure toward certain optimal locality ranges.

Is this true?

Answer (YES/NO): NO